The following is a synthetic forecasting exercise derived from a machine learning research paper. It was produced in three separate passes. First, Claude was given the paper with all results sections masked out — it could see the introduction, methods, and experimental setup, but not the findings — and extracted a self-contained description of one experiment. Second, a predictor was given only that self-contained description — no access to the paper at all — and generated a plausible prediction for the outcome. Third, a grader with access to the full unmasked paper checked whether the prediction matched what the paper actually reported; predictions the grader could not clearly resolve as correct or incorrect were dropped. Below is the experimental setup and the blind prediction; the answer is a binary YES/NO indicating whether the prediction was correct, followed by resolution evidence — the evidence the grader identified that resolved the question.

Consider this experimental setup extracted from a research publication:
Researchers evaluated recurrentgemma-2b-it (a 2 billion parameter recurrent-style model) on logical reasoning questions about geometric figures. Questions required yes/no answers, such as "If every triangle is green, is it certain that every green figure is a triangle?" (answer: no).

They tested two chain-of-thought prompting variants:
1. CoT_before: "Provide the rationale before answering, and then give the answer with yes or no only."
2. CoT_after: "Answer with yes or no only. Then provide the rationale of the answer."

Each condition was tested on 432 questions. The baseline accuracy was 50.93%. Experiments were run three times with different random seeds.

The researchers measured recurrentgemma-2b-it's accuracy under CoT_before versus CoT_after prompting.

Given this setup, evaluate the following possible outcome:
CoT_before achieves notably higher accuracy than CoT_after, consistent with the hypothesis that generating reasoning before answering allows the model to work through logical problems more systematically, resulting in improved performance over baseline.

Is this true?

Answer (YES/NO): NO